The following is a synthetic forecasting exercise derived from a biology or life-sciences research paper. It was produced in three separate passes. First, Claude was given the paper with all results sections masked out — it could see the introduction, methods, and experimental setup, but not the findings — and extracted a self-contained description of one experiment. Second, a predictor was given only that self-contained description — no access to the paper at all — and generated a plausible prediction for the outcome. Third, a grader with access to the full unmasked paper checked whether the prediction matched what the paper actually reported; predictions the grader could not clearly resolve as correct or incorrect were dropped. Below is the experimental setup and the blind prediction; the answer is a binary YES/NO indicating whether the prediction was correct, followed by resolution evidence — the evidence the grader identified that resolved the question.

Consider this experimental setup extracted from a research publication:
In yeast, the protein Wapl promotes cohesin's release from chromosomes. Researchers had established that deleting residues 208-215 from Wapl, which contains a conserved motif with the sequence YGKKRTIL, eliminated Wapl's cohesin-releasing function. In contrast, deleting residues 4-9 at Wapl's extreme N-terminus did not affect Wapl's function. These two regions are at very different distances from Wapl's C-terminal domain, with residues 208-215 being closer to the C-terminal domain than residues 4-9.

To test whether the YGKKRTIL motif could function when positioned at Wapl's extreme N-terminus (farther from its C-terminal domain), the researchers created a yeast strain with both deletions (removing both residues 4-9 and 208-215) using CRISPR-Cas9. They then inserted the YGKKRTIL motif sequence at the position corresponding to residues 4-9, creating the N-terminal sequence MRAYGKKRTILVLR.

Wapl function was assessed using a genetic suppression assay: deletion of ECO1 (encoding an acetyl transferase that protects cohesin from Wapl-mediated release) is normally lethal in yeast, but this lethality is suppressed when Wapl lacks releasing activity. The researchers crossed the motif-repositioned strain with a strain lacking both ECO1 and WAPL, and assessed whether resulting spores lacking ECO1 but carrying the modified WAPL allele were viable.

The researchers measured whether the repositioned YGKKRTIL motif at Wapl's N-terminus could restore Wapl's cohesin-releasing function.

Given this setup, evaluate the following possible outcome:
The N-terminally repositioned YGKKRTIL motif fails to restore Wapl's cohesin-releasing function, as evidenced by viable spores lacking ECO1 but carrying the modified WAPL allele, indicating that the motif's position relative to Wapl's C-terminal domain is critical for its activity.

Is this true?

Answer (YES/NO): YES